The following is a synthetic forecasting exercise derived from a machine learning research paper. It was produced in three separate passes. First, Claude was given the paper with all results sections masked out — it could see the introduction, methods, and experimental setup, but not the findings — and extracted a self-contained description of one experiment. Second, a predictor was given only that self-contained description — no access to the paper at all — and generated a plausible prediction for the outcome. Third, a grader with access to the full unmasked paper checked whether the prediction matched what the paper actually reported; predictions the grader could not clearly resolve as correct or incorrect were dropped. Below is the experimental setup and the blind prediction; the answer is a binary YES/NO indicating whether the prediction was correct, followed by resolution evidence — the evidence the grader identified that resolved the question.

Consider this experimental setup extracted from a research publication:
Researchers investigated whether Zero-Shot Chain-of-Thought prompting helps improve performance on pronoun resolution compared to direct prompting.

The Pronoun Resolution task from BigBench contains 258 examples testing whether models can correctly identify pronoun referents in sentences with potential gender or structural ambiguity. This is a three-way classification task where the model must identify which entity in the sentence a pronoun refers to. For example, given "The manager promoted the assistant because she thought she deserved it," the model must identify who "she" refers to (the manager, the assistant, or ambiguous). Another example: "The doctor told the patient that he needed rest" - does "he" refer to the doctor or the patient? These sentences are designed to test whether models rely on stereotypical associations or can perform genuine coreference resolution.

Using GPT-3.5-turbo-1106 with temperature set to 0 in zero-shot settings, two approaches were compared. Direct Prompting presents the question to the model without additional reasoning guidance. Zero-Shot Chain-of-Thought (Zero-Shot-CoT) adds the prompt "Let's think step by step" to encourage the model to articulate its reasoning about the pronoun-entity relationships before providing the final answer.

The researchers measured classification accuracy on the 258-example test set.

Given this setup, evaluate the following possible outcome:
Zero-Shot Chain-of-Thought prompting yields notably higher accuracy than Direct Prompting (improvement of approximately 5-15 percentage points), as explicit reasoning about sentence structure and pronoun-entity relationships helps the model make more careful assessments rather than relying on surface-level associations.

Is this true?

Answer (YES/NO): YES